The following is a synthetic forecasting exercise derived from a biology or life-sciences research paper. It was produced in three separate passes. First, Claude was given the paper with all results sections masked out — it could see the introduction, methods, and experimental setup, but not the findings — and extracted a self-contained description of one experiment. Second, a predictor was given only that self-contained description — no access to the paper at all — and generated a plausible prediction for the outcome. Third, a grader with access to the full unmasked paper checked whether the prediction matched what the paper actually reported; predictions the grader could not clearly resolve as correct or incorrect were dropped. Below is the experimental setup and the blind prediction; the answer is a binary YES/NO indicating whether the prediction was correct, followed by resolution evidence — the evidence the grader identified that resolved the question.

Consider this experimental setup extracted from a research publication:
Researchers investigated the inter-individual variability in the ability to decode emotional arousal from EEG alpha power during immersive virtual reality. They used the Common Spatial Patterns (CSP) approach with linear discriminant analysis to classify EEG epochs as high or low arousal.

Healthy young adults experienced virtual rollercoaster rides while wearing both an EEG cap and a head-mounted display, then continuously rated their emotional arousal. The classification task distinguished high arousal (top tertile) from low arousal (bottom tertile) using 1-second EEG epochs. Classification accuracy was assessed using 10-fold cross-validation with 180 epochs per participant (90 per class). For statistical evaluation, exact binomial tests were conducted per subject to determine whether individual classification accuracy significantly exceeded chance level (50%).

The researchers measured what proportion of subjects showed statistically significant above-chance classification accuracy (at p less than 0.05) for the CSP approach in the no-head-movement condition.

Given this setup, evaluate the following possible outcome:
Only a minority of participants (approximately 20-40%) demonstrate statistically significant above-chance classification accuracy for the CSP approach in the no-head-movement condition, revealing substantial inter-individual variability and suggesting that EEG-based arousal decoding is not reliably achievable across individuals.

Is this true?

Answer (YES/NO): NO